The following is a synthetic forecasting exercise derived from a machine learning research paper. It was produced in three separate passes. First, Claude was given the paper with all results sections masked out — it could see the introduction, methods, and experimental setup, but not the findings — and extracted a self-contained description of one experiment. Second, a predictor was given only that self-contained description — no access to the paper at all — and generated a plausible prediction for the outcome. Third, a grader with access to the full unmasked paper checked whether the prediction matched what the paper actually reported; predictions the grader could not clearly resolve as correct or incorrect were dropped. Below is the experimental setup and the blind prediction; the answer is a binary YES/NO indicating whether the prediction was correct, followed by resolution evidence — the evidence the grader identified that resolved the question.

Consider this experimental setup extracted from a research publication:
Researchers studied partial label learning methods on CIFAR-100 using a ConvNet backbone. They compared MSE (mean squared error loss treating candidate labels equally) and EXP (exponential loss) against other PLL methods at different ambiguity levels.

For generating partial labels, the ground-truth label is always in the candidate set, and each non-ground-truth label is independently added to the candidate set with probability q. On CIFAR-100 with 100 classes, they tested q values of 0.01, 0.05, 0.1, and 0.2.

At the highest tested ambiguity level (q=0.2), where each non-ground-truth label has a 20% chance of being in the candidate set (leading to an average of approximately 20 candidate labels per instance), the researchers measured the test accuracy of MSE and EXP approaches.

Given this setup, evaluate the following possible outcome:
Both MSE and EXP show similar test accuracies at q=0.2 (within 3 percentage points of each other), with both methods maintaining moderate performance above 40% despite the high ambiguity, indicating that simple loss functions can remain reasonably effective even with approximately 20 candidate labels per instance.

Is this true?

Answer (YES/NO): NO